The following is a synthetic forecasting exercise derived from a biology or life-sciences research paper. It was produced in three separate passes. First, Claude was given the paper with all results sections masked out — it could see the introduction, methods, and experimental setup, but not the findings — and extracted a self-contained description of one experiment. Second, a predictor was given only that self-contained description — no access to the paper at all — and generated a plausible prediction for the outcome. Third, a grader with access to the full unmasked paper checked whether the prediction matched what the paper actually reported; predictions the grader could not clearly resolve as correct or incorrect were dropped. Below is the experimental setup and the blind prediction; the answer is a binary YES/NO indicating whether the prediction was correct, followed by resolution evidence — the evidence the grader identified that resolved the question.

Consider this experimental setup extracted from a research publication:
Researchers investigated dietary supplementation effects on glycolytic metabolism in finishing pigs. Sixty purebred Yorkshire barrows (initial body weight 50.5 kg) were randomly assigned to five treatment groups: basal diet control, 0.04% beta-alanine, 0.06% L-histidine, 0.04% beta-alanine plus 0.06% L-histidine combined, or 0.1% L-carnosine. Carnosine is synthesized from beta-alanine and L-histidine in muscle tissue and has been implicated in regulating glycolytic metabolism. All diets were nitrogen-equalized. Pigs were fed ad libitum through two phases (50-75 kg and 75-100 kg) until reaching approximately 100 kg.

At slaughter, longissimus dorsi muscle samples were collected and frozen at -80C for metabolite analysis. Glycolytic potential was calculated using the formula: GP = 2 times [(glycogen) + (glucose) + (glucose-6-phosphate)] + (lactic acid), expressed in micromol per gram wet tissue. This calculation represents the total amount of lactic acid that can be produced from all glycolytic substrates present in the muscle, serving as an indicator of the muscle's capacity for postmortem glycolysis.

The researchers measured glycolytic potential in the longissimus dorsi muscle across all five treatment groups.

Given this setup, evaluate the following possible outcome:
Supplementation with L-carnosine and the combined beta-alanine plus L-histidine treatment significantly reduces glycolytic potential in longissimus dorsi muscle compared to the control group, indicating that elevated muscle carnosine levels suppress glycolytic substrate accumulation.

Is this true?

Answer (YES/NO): NO